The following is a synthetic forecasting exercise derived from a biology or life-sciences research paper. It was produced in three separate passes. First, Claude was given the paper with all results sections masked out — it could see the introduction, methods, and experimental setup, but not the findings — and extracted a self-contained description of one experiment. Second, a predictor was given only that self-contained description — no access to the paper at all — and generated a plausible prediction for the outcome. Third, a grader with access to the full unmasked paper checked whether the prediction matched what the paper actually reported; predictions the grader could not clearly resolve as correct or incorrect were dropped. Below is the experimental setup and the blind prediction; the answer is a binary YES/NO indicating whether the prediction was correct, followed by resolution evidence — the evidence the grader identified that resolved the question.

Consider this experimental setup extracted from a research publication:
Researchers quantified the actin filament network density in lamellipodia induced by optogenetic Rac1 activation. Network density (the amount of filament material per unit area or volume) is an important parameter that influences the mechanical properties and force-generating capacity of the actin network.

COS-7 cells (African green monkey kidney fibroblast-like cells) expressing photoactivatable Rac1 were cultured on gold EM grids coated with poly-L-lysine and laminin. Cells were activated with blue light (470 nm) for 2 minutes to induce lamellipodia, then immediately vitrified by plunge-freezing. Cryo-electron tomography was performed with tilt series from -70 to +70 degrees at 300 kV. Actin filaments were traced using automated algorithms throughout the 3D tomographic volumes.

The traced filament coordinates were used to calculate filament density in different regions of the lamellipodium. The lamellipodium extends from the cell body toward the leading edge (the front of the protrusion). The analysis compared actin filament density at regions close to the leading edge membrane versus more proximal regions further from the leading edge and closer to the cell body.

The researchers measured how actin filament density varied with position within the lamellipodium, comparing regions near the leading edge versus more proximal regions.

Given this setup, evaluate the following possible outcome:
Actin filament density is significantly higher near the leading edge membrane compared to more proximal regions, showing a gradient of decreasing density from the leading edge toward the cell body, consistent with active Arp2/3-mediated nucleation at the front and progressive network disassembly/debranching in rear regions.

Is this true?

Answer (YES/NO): NO